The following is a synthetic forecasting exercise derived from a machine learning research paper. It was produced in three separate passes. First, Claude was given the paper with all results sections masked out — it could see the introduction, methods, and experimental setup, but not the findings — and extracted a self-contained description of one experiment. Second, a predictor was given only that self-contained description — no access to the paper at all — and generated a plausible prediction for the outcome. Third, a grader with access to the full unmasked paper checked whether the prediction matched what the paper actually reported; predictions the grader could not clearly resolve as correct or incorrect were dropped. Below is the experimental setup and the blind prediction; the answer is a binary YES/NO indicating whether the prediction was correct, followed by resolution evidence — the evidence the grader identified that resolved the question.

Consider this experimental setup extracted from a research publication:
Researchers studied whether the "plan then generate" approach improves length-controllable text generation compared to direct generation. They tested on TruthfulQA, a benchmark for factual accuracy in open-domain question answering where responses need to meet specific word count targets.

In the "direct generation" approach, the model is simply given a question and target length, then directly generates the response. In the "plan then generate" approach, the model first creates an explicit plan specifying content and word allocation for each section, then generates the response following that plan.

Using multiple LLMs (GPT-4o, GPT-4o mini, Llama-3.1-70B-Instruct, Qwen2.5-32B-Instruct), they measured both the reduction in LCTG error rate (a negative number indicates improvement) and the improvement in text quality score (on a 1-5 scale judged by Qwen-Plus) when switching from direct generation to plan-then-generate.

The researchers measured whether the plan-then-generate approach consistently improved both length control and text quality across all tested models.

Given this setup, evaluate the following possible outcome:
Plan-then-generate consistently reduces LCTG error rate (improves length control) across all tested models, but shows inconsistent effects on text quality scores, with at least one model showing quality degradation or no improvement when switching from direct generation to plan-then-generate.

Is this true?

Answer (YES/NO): NO